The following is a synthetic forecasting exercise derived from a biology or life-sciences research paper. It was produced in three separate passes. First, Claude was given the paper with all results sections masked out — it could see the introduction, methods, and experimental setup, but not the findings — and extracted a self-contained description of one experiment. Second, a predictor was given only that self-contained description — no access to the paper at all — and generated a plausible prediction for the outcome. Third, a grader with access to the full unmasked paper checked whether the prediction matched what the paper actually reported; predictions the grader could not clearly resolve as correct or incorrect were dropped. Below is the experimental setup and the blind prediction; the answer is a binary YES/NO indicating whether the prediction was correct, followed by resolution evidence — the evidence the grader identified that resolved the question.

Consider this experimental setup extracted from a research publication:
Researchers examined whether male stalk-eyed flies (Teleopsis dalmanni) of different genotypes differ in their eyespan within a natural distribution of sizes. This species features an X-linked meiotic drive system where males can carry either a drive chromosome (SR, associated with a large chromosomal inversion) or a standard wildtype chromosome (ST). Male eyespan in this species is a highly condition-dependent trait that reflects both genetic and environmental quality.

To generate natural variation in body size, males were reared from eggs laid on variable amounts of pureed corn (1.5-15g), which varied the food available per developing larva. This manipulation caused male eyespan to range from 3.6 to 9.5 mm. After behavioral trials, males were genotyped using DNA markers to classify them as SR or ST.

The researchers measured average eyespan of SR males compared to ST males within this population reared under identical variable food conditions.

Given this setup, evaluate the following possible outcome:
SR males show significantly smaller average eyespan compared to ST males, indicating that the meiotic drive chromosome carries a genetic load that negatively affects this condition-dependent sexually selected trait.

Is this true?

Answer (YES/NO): NO